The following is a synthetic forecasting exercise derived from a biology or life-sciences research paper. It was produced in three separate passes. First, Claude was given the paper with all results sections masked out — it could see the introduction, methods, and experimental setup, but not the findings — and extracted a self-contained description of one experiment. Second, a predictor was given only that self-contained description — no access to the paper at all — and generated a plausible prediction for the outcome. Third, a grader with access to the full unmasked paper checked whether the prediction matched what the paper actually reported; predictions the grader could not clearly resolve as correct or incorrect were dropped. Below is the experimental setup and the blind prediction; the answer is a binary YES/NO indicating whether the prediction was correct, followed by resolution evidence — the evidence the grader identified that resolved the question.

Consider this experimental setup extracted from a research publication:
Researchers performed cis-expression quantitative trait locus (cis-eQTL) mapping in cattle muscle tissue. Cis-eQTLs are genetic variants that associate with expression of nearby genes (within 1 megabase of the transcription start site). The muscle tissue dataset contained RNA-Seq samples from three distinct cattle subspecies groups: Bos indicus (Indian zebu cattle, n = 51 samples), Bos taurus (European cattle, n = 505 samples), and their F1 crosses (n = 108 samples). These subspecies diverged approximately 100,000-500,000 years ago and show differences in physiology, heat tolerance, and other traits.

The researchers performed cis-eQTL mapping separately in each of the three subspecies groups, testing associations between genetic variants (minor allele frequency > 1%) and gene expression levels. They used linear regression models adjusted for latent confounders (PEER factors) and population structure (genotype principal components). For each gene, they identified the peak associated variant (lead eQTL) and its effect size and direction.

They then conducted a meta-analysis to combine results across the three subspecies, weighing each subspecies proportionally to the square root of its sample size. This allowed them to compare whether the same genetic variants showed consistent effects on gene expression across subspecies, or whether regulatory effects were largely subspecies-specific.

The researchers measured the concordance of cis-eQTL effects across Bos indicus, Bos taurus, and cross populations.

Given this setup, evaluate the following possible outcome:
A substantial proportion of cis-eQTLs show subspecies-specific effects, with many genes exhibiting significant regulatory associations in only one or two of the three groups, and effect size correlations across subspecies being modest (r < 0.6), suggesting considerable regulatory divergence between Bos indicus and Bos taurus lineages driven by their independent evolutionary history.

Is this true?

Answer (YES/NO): NO